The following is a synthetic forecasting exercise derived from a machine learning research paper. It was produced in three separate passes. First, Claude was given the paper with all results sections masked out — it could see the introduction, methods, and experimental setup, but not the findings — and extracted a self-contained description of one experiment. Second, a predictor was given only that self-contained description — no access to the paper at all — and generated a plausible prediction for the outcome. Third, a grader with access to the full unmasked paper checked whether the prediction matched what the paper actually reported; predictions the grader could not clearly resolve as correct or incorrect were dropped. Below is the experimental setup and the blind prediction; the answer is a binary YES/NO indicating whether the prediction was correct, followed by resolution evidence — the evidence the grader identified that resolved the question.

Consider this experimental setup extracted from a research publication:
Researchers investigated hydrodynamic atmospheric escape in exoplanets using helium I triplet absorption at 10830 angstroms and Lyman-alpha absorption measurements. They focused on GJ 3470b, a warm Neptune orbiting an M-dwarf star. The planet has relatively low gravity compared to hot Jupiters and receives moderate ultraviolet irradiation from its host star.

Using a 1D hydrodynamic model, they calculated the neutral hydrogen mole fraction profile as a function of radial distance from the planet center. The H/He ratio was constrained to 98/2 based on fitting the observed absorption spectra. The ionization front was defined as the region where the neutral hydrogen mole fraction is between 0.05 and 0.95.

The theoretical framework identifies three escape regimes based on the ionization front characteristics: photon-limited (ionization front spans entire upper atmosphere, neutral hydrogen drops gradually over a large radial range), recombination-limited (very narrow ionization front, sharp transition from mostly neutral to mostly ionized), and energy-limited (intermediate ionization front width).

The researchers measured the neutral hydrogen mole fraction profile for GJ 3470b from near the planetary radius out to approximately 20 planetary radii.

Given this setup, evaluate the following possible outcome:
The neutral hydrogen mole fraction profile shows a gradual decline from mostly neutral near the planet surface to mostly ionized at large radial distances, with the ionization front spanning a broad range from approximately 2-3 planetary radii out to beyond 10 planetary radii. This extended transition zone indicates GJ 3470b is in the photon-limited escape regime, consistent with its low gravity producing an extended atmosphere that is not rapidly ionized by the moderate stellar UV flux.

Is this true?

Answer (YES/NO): NO